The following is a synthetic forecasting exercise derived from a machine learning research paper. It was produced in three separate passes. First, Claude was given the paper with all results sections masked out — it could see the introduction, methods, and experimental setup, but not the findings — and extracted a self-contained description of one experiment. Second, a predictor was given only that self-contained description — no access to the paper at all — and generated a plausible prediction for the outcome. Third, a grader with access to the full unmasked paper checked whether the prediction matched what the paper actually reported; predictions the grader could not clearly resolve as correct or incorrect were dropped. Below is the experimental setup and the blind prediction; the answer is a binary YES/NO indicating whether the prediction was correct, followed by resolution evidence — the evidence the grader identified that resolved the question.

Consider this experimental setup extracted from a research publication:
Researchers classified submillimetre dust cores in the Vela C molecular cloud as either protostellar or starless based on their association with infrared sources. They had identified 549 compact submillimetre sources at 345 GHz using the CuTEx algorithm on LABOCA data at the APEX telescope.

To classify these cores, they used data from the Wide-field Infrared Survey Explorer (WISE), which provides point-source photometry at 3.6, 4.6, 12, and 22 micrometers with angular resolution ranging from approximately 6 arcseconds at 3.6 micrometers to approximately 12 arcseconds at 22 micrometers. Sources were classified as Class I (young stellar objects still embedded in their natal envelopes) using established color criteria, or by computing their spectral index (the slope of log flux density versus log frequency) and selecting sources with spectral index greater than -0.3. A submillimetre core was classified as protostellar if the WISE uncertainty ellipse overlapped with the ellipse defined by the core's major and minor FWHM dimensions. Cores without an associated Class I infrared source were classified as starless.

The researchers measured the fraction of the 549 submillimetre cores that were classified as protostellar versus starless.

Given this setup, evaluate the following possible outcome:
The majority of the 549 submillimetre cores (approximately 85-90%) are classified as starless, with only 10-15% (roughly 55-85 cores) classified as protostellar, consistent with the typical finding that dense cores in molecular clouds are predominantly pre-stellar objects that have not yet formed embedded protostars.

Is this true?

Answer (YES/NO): NO